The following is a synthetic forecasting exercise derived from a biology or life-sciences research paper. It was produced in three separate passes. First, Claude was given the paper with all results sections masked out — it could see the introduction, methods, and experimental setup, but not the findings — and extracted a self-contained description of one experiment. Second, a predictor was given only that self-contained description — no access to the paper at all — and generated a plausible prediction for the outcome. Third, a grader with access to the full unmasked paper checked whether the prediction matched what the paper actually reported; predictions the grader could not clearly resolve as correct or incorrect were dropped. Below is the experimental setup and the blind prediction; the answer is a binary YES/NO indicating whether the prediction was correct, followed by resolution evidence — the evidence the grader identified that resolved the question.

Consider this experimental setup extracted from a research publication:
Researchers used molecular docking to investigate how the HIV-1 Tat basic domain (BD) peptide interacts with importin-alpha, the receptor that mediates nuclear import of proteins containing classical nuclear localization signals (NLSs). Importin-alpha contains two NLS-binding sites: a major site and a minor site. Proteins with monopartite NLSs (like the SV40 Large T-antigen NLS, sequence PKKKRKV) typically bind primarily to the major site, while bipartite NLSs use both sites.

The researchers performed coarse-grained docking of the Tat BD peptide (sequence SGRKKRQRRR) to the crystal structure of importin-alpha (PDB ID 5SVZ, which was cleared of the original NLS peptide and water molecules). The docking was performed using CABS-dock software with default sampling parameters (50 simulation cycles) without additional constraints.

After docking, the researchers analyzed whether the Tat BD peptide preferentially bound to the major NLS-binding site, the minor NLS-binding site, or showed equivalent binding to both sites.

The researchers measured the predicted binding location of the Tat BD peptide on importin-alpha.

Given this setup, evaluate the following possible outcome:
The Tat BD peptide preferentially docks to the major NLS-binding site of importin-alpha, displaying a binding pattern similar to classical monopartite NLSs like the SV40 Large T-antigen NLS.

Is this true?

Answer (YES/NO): YES